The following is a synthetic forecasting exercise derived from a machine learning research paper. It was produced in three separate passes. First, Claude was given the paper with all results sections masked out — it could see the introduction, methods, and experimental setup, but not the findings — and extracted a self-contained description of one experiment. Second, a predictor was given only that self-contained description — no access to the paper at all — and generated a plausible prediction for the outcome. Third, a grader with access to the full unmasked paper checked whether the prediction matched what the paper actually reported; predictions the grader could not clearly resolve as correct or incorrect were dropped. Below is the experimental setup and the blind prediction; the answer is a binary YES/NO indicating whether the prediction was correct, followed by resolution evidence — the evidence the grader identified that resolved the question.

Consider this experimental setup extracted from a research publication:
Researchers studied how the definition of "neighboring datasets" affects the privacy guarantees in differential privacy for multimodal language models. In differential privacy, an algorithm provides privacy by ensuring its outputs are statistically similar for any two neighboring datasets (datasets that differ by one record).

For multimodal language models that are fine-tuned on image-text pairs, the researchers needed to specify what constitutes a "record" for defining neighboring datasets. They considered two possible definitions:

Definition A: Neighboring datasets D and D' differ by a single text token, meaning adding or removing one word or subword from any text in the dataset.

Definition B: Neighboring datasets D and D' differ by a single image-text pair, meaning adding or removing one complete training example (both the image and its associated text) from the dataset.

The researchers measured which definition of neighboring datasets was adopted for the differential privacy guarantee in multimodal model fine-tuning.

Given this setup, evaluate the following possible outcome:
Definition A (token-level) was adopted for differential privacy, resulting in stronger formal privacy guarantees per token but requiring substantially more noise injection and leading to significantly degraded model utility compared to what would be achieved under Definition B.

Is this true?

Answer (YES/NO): NO